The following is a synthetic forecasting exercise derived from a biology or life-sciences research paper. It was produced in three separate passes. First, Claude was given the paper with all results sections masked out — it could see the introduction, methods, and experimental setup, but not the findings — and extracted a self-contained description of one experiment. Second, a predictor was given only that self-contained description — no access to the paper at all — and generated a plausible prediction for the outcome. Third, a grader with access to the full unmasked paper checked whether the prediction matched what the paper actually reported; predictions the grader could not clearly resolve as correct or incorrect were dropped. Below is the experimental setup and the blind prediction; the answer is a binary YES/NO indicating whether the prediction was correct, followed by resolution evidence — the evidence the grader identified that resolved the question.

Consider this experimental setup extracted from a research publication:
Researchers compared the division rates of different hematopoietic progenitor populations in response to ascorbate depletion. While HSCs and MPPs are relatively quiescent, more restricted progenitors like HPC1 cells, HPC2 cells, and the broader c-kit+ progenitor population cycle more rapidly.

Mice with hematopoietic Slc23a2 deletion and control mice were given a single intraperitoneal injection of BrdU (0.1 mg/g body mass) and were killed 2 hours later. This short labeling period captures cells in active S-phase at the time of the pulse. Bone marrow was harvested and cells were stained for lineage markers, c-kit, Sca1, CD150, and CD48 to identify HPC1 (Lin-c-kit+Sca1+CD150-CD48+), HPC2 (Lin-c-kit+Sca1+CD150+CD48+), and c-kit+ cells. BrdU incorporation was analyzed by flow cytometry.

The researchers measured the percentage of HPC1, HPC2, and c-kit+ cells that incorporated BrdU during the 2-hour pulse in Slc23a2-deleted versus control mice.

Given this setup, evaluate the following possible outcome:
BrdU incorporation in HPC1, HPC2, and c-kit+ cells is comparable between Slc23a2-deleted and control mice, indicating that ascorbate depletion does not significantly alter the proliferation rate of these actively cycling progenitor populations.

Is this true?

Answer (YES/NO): YES